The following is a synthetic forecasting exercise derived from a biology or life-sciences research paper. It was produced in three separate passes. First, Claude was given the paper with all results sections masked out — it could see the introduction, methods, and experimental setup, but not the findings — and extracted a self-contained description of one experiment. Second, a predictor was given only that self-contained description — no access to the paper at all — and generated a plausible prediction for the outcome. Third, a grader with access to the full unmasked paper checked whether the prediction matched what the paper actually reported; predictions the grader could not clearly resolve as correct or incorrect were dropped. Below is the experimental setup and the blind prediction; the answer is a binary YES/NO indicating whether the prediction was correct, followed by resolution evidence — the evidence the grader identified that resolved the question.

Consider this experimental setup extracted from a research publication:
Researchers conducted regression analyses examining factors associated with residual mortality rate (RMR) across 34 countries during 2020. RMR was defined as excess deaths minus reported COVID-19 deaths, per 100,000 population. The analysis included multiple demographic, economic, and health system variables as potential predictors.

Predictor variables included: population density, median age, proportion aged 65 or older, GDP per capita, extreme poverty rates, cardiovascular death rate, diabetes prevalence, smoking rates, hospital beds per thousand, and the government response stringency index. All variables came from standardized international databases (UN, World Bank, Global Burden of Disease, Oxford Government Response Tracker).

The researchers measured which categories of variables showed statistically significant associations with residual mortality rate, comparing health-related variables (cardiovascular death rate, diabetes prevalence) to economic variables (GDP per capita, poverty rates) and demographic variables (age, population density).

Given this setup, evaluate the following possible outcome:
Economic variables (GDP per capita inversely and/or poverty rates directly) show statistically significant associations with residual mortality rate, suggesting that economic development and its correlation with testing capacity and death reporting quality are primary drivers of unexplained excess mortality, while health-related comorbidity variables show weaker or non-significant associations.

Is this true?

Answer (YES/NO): NO